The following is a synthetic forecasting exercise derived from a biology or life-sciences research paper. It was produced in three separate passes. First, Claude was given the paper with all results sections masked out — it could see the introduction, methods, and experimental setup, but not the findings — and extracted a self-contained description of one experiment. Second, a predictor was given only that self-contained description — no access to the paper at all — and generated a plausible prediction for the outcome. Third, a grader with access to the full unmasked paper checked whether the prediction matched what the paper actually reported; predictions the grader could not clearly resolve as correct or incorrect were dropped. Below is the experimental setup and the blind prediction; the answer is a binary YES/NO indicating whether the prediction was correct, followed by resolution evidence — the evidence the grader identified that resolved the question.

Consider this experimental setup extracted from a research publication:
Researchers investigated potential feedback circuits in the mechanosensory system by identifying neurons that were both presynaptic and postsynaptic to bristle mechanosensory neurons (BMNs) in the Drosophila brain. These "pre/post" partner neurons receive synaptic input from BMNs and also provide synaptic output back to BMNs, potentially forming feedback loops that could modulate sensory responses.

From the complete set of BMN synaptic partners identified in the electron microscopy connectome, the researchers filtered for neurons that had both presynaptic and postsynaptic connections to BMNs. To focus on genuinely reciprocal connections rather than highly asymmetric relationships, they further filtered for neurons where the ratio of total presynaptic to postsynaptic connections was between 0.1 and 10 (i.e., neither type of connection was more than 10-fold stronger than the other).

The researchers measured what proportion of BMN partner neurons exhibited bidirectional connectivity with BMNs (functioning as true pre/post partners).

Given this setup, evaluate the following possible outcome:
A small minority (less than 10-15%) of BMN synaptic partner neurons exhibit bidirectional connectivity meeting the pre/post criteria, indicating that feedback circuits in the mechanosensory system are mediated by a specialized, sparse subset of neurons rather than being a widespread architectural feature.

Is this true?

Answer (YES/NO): YES